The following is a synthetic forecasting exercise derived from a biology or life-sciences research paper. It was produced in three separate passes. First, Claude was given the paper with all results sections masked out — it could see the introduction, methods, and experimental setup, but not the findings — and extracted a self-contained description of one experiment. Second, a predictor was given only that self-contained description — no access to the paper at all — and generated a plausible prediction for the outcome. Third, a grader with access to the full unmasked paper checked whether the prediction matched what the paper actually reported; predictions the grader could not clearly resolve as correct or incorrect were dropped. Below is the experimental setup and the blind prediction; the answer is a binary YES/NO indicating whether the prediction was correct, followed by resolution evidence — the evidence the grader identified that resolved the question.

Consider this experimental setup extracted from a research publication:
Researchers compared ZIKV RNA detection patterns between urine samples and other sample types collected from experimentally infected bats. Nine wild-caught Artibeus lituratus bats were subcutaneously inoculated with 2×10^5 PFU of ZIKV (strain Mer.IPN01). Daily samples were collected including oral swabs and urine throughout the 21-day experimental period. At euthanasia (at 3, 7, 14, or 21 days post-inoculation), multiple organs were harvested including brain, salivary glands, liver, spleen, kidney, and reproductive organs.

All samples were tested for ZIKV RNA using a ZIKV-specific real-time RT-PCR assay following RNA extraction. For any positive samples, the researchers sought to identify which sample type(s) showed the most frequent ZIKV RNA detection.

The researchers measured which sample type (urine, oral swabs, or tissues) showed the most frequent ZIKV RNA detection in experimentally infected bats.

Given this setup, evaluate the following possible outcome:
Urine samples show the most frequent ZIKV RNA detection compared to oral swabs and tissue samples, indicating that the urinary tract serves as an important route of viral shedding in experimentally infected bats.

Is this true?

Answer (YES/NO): YES